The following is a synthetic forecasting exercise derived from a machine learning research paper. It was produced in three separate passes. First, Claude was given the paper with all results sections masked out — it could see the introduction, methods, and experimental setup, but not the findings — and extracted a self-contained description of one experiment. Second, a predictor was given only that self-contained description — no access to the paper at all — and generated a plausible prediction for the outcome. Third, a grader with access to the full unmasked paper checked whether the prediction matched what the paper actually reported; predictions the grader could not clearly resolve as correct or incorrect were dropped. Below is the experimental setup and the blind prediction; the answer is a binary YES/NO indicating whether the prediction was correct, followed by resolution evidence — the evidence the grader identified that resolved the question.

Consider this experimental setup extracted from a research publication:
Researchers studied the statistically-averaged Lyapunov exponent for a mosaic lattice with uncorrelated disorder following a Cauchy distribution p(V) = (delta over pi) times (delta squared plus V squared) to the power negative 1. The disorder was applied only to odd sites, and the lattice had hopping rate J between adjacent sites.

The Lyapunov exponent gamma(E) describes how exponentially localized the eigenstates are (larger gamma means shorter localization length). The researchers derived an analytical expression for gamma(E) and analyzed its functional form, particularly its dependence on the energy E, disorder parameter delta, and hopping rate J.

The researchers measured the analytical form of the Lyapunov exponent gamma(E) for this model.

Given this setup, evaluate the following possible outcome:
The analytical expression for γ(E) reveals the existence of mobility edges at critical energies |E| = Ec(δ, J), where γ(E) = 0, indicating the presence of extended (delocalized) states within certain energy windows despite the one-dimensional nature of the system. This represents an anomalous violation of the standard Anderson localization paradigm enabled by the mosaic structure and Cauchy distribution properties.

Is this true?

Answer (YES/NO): NO